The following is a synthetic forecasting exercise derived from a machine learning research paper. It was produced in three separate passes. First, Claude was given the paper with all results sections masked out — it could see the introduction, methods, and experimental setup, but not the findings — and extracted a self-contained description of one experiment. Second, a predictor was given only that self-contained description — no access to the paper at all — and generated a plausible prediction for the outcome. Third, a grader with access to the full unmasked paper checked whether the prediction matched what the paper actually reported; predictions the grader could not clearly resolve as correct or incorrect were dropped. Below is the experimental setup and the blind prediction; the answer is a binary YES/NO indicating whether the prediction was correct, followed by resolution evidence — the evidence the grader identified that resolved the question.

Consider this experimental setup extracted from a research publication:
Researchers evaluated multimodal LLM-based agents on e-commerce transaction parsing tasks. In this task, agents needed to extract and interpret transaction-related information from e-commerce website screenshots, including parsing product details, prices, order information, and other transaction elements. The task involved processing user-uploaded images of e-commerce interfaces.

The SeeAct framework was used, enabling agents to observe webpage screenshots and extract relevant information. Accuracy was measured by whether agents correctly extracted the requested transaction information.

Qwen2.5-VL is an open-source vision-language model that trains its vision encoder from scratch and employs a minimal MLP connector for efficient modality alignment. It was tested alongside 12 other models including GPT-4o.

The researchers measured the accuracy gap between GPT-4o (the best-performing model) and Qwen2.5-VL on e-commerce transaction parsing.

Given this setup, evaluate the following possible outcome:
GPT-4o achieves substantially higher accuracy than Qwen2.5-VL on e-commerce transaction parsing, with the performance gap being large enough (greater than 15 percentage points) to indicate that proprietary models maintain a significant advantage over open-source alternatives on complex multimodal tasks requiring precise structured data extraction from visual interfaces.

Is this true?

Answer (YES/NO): NO